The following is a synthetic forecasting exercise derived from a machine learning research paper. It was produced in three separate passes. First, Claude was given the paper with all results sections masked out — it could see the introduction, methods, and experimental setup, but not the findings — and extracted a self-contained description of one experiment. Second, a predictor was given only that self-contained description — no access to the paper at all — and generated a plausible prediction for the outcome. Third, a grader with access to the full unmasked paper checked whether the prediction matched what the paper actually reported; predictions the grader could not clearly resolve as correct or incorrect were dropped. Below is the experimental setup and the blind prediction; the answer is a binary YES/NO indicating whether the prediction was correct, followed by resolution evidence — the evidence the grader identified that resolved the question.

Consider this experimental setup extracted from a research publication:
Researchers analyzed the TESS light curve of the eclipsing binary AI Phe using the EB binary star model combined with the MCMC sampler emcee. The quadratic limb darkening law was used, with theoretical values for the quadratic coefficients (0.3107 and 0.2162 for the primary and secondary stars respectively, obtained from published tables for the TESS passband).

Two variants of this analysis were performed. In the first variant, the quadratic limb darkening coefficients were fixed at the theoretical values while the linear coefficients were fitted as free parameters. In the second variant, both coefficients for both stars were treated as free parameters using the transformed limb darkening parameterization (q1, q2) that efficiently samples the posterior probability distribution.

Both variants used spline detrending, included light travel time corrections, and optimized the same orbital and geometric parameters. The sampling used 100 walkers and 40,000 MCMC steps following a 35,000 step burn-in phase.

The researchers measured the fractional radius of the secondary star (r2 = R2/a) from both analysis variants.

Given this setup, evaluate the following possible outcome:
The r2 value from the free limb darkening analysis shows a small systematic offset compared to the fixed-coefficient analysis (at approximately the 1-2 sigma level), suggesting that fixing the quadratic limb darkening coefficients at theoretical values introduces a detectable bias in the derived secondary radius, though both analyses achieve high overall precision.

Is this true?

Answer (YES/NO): NO